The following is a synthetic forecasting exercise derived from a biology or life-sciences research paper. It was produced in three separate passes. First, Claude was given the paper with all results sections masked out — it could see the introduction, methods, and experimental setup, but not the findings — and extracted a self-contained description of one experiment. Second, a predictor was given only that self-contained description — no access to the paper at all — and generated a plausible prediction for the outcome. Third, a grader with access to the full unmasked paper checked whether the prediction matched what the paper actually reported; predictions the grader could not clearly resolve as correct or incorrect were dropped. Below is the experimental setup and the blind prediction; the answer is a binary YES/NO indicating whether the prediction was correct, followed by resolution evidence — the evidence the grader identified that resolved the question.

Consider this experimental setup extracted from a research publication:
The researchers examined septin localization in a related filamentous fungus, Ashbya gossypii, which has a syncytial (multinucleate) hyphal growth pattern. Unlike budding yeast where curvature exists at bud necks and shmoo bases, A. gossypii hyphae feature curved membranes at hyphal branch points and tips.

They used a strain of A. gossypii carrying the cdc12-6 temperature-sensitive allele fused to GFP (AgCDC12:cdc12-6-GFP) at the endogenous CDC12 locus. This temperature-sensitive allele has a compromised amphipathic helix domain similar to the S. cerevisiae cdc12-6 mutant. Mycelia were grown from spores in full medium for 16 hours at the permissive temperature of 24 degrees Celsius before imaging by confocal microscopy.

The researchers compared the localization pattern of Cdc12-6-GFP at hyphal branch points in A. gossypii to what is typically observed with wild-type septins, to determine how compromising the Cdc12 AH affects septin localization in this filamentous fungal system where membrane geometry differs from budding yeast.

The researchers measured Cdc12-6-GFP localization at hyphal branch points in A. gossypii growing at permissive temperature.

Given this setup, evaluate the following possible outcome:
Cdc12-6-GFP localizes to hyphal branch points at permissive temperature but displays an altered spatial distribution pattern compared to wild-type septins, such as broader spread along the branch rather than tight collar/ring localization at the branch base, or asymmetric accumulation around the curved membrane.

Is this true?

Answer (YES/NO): NO